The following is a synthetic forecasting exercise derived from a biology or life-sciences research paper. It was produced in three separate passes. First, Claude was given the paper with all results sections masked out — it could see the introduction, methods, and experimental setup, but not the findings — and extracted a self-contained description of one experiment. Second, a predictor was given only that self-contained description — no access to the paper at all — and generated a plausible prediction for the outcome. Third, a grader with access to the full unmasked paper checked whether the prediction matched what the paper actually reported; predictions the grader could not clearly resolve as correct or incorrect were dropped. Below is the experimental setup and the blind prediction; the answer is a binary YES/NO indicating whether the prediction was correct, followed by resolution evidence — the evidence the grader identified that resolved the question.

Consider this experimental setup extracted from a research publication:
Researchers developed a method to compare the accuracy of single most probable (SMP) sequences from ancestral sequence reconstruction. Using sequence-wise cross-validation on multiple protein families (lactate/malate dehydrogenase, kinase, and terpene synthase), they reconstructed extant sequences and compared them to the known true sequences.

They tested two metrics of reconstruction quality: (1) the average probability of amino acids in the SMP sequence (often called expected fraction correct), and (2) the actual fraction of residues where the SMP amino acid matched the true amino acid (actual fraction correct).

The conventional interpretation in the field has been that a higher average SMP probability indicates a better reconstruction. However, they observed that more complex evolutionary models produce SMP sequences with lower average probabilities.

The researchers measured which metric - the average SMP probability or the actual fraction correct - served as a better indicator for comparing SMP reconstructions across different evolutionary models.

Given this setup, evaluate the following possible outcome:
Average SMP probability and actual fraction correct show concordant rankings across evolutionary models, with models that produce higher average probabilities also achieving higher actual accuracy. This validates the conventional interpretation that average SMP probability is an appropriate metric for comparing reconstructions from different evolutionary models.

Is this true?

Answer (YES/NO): NO